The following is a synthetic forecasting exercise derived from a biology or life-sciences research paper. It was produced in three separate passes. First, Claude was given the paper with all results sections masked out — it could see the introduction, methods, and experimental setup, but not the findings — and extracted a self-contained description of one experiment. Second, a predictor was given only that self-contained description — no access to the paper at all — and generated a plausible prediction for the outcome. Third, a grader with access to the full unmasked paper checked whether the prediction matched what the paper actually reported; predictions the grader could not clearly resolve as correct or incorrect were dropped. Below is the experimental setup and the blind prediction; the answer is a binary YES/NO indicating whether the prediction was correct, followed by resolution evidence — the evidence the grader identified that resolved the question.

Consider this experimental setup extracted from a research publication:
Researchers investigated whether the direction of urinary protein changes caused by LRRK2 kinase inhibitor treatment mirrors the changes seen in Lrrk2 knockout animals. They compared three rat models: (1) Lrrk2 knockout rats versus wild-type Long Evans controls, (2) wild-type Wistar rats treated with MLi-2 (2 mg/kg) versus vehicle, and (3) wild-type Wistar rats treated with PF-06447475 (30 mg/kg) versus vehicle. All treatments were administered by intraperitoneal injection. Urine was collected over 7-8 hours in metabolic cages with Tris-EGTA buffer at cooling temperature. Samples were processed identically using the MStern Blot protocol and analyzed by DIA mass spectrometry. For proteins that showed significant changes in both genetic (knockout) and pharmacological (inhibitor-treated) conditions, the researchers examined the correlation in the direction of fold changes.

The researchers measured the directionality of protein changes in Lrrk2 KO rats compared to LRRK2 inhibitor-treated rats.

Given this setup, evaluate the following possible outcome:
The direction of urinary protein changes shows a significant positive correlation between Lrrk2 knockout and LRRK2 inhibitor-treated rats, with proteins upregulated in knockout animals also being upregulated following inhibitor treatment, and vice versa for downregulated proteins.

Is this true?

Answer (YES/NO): YES